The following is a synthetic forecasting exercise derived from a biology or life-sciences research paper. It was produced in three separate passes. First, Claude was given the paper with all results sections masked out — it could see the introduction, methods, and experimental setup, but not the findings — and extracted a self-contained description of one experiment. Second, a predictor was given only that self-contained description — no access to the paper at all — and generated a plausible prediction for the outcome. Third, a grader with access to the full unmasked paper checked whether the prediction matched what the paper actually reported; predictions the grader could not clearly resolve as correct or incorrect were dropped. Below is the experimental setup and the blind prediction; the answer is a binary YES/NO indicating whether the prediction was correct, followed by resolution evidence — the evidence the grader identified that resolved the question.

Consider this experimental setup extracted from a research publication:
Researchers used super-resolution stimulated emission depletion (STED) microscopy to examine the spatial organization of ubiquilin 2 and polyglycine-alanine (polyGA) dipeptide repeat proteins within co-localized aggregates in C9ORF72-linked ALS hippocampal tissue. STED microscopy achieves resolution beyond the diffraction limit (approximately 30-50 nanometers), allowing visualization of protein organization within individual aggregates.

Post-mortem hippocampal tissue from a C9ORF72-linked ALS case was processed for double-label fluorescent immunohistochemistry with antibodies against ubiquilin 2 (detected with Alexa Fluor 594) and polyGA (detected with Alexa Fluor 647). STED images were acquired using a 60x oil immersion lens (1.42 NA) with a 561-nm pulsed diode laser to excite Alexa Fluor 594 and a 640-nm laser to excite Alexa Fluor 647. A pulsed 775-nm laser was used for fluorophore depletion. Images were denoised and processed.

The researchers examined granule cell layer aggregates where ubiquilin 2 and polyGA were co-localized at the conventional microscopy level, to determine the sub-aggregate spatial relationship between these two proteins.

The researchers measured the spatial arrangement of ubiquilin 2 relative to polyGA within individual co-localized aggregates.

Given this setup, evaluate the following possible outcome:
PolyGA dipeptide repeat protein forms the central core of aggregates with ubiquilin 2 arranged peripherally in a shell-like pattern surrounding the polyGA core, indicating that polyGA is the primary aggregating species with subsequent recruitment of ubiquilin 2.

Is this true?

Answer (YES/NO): NO